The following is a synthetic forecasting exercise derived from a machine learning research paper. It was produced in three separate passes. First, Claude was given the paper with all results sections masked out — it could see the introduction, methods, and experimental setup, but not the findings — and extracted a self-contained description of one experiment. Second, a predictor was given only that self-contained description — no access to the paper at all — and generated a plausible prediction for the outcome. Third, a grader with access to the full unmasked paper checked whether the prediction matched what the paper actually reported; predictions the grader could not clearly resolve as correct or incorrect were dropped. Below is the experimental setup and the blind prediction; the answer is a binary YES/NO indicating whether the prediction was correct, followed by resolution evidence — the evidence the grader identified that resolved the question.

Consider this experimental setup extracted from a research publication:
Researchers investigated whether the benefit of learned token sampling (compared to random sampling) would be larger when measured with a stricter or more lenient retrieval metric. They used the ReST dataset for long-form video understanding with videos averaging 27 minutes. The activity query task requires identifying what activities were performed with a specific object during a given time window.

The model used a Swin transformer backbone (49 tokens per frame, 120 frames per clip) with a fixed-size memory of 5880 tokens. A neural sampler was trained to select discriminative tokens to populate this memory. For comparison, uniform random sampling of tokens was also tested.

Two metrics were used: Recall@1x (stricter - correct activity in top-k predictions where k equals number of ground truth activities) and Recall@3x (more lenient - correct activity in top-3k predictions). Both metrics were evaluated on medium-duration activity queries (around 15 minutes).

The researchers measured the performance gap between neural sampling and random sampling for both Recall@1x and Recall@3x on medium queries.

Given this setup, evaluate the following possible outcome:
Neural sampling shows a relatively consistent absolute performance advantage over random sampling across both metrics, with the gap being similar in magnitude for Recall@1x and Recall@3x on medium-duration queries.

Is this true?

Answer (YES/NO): NO